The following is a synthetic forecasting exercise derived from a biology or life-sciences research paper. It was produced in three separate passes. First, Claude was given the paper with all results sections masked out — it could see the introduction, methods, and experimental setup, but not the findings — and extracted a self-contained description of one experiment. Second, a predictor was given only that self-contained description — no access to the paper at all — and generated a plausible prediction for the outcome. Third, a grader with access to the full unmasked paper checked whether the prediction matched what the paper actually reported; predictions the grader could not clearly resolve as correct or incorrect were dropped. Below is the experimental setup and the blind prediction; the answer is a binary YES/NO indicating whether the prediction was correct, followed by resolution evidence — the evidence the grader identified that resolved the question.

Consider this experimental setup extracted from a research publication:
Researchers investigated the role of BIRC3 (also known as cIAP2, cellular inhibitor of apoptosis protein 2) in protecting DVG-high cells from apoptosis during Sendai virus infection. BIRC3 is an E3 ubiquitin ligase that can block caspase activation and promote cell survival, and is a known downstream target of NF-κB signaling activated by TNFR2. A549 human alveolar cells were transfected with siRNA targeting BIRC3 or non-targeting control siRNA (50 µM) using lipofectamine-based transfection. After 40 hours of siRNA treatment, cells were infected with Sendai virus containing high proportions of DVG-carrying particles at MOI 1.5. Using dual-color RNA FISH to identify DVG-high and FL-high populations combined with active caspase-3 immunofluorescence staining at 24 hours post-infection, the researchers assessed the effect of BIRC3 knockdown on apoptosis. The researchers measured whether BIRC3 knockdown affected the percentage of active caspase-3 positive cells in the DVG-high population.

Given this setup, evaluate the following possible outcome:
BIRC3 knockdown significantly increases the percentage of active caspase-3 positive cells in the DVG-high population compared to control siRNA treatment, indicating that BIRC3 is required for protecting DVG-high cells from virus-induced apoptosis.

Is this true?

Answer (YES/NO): YES